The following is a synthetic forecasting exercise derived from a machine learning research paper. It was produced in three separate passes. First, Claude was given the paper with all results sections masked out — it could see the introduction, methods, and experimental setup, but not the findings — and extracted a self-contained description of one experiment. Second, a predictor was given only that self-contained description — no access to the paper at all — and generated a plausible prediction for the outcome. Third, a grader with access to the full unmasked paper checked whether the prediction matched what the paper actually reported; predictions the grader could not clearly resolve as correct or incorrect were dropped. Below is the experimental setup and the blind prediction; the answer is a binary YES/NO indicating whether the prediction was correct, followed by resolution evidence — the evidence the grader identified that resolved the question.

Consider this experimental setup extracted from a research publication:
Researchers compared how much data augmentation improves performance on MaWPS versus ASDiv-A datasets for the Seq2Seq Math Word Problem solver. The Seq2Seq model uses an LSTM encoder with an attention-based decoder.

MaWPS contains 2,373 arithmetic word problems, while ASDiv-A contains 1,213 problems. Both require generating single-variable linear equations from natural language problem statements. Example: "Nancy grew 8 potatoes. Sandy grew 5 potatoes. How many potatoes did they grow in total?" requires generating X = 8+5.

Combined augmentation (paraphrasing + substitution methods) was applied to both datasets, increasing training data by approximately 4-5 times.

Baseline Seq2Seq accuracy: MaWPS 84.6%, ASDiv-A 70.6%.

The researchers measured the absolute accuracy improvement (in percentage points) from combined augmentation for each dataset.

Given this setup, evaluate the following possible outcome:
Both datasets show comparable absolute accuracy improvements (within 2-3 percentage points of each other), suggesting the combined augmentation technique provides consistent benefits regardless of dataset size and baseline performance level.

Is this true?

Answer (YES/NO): YES